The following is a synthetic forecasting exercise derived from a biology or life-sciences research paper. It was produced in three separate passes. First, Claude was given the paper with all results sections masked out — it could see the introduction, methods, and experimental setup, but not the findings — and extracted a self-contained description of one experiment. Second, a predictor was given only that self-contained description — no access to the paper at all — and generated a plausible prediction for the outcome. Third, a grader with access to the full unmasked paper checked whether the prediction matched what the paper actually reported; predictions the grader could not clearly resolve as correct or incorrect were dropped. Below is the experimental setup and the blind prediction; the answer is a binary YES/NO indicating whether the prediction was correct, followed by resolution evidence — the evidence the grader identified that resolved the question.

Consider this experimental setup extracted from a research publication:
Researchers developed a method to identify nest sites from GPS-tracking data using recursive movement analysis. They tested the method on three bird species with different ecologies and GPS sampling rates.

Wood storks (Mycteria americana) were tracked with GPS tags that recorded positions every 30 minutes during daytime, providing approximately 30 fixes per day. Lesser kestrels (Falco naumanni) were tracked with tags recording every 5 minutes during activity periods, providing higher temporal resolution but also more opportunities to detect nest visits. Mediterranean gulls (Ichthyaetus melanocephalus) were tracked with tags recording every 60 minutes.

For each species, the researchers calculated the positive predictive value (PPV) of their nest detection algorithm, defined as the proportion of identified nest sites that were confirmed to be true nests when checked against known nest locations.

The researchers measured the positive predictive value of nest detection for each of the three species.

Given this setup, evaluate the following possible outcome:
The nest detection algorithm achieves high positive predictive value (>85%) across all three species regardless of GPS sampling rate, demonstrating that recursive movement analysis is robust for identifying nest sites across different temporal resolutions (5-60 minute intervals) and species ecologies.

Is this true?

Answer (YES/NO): YES